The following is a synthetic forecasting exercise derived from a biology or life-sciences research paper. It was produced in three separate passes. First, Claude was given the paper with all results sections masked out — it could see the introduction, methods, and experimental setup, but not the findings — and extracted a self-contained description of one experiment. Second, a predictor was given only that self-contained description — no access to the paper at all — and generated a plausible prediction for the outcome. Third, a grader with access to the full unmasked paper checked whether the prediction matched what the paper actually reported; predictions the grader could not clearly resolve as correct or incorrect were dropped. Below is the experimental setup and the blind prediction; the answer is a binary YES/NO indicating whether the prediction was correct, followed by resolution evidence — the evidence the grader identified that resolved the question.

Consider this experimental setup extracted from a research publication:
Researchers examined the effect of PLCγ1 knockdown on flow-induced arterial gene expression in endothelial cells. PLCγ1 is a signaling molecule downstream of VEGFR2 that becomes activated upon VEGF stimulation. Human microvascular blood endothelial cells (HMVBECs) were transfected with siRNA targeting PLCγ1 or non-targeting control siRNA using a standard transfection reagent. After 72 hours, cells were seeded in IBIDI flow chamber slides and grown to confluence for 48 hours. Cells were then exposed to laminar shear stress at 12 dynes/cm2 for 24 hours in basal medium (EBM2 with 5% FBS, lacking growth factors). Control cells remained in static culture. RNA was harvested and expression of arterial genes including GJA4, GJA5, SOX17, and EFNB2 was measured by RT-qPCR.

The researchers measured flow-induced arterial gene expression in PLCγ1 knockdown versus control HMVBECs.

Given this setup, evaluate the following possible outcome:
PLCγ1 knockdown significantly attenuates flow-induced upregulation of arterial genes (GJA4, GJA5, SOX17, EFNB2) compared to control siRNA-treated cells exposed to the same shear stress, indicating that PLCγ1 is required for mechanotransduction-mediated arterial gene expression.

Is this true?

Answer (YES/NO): NO